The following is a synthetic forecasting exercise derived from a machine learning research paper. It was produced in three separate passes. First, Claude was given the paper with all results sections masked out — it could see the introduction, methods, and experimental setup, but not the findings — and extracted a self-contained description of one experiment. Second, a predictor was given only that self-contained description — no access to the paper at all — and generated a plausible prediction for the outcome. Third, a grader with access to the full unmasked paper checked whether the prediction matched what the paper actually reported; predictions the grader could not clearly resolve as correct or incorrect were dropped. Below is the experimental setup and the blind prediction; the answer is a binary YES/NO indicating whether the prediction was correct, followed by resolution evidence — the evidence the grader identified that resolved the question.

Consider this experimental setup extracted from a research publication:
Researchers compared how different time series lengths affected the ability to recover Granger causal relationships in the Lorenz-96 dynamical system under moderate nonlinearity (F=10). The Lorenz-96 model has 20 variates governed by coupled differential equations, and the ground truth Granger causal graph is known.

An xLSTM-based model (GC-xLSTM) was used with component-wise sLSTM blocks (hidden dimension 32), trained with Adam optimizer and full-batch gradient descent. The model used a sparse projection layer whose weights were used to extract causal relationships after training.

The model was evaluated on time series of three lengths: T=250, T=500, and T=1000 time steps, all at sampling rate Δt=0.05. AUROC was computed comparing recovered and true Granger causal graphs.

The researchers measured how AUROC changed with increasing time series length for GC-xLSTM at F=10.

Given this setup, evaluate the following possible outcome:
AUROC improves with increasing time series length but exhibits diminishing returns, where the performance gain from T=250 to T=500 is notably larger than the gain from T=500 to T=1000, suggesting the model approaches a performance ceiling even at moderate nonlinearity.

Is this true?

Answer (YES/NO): NO